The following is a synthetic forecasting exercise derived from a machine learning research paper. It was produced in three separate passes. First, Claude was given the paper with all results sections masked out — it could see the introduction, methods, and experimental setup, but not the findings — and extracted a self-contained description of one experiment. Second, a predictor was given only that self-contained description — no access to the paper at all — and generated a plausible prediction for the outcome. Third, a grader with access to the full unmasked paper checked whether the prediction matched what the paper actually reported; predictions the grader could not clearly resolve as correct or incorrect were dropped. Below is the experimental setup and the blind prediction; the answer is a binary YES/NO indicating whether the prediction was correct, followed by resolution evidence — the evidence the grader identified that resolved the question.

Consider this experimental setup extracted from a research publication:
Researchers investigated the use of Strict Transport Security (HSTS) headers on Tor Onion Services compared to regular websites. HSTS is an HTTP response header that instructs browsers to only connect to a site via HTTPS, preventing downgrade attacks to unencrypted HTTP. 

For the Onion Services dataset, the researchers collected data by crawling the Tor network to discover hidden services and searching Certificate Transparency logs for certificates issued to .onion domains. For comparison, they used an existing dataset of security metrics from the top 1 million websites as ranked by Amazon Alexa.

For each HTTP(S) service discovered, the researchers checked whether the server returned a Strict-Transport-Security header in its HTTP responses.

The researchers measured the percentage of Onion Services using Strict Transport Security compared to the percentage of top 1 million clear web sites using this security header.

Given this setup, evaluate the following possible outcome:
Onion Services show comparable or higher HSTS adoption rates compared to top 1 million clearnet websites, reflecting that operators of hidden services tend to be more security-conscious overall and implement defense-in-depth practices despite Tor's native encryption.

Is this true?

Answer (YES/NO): NO